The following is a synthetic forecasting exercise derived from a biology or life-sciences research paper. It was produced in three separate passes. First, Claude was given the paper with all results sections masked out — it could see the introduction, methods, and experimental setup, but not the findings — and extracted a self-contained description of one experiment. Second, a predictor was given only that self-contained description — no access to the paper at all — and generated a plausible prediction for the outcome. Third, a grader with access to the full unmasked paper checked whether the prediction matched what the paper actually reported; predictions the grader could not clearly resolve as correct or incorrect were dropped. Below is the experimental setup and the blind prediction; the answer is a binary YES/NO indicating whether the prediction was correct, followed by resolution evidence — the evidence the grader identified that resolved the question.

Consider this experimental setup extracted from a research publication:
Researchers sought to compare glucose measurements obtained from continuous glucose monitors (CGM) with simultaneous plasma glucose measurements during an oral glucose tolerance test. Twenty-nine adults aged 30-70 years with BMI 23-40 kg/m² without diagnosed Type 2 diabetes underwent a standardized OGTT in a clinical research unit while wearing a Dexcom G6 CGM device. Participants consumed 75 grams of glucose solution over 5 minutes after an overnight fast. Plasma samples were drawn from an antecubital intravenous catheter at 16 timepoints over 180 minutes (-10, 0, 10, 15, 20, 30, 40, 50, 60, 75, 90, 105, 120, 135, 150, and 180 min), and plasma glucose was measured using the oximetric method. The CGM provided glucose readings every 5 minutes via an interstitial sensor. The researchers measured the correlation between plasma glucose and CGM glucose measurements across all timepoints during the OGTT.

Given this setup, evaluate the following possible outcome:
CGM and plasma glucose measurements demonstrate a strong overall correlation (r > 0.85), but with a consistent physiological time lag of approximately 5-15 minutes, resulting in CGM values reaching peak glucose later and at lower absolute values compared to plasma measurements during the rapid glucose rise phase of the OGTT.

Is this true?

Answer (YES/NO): NO